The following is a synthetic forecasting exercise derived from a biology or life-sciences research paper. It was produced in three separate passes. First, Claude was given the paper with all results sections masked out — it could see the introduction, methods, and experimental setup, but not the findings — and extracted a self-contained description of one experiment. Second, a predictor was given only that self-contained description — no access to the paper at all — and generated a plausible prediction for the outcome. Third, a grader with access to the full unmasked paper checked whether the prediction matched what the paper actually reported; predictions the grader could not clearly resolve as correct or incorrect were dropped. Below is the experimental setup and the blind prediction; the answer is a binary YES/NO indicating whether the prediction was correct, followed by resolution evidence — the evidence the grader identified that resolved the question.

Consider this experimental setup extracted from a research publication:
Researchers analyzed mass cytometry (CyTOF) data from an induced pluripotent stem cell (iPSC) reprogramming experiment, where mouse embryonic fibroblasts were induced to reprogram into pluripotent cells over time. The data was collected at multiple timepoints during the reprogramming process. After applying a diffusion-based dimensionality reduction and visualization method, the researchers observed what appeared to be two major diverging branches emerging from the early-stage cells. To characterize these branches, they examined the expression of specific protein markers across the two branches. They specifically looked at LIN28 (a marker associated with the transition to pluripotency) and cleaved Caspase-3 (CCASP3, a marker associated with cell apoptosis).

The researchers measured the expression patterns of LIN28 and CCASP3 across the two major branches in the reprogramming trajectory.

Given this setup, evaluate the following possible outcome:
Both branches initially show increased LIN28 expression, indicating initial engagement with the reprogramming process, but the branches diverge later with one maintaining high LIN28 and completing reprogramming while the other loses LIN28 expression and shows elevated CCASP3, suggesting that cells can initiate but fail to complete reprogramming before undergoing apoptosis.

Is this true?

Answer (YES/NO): NO